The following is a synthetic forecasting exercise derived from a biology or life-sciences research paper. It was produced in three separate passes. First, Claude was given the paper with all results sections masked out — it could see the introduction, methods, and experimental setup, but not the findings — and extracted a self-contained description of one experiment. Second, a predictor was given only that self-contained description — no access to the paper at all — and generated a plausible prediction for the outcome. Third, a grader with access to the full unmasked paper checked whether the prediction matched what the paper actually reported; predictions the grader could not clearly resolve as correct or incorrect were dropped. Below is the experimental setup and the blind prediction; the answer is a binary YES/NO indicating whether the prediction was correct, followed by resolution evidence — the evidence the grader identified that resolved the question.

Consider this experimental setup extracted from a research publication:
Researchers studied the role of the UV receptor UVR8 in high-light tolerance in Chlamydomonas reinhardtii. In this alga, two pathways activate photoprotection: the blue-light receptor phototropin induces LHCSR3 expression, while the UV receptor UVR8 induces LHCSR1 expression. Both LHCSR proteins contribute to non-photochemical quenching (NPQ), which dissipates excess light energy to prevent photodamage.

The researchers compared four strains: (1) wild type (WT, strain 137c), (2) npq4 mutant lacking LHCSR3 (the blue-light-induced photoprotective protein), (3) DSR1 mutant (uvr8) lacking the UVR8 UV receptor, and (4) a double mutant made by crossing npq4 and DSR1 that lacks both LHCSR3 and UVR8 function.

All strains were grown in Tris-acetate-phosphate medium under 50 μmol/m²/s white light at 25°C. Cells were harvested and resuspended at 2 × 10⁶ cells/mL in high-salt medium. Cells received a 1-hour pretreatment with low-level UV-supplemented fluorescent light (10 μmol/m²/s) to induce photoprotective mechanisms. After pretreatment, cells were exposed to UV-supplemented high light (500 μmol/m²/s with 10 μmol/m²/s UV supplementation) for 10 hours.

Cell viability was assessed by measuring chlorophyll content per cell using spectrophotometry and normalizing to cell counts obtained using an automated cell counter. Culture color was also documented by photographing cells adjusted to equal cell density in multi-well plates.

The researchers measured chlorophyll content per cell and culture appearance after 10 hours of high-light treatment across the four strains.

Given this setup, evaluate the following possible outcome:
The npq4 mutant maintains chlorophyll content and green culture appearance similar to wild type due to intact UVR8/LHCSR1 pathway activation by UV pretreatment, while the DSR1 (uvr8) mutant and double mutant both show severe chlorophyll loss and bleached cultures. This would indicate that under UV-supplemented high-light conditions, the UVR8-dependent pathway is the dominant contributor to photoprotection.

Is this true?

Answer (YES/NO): NO